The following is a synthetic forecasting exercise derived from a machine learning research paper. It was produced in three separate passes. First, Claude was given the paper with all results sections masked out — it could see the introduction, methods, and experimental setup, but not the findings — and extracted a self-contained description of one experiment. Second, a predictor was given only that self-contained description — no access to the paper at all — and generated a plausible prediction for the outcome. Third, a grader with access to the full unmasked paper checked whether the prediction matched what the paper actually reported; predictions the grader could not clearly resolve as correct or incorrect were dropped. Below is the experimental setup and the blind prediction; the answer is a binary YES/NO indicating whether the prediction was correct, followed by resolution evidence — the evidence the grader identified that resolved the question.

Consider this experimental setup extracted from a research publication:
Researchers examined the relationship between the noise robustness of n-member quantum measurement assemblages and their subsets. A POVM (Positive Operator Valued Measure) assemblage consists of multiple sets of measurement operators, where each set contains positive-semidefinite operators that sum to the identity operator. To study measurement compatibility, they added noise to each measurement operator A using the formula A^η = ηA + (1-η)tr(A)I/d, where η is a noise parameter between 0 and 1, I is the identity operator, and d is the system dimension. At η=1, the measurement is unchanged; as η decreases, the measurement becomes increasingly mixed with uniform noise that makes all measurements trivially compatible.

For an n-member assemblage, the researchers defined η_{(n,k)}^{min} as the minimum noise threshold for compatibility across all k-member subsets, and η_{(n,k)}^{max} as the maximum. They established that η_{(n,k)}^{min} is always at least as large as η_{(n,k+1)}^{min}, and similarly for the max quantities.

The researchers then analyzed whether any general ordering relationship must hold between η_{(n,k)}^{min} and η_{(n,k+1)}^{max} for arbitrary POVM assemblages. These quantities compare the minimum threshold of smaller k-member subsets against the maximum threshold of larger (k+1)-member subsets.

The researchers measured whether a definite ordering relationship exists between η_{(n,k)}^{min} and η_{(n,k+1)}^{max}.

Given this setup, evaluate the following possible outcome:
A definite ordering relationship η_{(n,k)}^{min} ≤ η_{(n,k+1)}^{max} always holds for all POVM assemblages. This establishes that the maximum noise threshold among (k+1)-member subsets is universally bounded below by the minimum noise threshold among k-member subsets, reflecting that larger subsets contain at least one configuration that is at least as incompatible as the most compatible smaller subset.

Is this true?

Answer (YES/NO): NO